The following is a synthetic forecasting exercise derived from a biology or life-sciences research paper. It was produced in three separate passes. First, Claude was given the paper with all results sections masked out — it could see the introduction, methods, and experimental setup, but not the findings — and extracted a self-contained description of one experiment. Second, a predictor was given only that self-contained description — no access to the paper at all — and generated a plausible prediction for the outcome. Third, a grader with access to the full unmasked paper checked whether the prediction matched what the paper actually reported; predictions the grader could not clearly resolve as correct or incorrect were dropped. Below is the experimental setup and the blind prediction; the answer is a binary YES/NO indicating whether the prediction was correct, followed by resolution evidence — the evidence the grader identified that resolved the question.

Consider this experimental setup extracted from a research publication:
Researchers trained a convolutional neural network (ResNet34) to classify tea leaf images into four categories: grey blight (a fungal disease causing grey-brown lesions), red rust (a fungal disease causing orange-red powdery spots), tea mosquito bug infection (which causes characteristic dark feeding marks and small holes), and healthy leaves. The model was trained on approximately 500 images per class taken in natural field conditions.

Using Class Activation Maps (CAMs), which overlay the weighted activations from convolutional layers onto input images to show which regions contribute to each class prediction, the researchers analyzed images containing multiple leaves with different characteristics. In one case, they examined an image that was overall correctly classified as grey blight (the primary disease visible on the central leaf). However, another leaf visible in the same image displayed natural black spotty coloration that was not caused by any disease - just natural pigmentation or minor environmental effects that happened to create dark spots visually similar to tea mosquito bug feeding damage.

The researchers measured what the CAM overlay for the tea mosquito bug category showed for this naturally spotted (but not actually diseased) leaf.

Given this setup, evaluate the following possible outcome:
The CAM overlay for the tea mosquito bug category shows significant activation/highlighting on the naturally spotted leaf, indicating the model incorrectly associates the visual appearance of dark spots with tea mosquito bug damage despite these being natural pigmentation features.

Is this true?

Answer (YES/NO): NO